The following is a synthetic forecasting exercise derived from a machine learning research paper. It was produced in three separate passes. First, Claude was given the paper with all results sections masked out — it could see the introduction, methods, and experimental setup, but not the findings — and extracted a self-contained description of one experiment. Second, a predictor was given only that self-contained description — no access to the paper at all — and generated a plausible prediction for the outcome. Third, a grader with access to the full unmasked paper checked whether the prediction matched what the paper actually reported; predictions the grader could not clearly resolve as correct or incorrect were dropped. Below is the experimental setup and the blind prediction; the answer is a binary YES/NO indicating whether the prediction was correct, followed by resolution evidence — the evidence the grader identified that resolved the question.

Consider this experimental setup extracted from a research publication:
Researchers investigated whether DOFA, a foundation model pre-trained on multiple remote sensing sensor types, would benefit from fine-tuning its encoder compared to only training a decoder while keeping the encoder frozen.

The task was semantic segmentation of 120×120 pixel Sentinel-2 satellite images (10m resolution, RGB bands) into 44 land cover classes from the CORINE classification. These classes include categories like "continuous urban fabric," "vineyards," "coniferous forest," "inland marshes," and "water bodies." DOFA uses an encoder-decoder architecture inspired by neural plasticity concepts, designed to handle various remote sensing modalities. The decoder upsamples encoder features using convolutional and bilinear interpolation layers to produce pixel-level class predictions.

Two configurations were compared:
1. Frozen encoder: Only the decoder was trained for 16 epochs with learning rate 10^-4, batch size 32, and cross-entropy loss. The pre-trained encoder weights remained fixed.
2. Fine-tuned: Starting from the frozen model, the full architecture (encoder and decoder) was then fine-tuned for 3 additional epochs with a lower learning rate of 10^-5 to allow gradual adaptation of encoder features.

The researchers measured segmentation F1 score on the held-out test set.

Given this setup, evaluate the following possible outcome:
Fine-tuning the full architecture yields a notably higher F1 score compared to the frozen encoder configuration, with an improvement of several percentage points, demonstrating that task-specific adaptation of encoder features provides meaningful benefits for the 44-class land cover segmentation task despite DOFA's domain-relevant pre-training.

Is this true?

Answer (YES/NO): YES